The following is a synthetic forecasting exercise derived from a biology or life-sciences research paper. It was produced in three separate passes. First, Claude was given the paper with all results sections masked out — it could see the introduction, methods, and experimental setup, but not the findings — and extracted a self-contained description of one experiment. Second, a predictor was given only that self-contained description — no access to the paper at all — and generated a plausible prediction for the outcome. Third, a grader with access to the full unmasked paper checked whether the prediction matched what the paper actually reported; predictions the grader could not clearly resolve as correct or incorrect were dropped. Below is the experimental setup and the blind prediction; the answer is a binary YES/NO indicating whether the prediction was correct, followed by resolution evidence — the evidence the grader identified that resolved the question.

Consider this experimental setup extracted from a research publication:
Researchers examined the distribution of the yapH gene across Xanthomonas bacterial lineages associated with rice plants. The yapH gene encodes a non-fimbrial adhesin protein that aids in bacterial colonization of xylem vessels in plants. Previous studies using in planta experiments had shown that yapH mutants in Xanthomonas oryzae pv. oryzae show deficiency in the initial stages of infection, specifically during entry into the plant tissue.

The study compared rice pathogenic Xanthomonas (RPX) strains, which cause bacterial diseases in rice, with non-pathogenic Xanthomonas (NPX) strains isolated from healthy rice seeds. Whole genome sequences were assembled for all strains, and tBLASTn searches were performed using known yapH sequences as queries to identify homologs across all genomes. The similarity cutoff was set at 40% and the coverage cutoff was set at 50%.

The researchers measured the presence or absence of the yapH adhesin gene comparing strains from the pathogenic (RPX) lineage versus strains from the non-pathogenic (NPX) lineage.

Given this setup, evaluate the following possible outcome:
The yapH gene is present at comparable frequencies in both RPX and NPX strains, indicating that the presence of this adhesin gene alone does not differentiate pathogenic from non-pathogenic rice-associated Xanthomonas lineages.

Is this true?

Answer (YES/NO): NO